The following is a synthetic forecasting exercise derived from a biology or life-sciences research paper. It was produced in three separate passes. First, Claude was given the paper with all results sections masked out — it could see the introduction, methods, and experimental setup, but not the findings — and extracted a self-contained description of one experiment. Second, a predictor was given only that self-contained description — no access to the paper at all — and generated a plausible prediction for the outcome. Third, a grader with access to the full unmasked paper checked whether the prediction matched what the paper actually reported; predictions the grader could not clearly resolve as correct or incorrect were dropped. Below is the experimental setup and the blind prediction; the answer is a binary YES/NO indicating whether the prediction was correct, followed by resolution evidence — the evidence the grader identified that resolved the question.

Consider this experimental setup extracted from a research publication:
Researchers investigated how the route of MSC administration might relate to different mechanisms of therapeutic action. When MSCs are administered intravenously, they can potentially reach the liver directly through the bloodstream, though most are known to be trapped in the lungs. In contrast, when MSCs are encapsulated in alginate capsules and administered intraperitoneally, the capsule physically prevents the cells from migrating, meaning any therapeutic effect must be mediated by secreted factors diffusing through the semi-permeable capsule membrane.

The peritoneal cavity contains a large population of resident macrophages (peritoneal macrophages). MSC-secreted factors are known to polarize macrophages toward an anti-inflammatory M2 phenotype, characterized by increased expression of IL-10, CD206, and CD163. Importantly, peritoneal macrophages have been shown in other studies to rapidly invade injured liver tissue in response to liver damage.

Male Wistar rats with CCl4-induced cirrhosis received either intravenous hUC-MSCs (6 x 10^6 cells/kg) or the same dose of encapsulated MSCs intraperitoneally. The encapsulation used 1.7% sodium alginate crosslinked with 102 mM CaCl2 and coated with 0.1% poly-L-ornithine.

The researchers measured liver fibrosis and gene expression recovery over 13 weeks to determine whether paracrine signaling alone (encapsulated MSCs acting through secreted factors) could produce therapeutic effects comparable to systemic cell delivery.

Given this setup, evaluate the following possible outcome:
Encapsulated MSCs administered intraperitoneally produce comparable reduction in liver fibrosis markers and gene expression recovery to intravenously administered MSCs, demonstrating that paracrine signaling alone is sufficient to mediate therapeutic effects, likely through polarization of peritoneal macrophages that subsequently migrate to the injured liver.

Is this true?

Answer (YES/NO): YES